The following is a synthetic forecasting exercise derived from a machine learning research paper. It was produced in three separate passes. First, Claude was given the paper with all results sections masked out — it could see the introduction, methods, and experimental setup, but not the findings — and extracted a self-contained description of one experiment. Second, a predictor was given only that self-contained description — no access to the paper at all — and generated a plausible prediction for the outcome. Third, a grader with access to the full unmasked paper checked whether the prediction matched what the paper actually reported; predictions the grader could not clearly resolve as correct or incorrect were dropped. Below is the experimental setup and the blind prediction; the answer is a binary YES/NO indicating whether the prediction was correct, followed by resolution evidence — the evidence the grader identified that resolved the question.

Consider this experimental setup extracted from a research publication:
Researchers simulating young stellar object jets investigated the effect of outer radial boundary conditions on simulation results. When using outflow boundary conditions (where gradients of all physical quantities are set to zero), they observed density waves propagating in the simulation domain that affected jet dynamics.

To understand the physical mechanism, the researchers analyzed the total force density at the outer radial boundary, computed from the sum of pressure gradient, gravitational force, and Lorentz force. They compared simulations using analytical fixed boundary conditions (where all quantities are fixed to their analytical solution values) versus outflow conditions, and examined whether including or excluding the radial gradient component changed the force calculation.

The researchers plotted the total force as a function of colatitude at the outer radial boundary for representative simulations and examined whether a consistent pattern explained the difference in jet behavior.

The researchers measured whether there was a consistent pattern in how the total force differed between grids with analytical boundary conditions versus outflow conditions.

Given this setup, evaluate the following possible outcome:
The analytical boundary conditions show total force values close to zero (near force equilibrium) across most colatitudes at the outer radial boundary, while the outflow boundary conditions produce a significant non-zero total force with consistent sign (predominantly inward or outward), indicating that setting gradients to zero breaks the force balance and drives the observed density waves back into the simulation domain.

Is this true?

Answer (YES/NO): NO